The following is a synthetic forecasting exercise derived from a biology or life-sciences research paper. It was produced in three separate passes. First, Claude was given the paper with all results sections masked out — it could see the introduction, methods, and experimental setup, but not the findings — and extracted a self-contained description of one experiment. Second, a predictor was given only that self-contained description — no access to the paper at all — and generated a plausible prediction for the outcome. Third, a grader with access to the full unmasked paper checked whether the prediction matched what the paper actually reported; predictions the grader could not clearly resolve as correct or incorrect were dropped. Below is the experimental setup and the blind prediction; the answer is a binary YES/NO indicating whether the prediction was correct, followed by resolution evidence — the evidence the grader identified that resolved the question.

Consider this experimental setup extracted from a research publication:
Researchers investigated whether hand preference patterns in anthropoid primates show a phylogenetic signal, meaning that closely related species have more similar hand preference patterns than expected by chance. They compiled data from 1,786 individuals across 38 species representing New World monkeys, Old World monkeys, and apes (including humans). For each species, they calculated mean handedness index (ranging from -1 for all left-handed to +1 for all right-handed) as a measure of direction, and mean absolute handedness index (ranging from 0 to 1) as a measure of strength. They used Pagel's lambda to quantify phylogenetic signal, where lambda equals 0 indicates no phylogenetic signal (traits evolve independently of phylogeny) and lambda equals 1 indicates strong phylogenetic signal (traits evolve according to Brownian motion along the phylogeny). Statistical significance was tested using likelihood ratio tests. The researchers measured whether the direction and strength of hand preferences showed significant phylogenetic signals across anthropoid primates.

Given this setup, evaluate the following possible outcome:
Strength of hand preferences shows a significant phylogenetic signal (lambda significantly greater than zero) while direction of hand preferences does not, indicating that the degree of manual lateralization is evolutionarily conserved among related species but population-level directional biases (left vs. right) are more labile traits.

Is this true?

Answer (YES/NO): YES